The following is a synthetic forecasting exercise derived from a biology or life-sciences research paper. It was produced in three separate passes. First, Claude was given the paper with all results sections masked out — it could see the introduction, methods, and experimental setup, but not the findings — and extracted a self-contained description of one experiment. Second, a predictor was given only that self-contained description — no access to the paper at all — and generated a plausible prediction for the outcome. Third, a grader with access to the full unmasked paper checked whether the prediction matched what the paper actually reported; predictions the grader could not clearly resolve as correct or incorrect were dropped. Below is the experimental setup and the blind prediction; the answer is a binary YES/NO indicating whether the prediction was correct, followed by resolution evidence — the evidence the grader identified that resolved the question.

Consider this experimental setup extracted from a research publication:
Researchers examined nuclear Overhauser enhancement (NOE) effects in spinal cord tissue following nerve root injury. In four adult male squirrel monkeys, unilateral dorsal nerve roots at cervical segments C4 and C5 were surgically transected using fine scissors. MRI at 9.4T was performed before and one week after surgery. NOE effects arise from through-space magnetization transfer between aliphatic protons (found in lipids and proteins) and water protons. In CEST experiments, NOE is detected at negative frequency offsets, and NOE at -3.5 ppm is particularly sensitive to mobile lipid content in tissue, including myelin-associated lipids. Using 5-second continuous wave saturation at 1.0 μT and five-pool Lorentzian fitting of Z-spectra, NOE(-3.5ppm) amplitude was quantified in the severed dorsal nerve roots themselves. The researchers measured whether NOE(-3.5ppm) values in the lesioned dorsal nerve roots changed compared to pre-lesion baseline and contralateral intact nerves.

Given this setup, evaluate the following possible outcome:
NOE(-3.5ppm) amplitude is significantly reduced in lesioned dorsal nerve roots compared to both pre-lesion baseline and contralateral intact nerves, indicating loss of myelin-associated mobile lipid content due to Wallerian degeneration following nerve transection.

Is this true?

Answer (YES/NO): YES